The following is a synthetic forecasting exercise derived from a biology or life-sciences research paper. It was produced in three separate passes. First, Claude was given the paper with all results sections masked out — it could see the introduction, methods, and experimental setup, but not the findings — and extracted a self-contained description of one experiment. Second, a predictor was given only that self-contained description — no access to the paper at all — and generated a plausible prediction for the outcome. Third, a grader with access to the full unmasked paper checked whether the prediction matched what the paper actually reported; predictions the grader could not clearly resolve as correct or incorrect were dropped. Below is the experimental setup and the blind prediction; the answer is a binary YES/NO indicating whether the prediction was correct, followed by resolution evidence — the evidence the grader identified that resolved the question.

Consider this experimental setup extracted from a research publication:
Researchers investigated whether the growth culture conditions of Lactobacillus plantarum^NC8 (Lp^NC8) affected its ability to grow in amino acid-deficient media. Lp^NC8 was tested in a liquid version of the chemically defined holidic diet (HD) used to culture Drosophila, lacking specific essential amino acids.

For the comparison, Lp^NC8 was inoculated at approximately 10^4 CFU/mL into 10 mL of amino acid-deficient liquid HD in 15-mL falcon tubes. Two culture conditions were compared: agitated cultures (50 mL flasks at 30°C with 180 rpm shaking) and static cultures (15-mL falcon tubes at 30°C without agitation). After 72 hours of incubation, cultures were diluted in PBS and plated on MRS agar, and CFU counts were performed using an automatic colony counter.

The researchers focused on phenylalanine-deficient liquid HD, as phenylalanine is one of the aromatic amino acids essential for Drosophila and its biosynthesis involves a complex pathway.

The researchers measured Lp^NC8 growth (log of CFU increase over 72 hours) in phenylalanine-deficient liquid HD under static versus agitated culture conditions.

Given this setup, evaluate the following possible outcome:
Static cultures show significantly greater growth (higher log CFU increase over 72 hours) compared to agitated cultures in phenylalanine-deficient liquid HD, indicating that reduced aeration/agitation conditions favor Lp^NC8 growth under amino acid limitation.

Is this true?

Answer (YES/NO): YES